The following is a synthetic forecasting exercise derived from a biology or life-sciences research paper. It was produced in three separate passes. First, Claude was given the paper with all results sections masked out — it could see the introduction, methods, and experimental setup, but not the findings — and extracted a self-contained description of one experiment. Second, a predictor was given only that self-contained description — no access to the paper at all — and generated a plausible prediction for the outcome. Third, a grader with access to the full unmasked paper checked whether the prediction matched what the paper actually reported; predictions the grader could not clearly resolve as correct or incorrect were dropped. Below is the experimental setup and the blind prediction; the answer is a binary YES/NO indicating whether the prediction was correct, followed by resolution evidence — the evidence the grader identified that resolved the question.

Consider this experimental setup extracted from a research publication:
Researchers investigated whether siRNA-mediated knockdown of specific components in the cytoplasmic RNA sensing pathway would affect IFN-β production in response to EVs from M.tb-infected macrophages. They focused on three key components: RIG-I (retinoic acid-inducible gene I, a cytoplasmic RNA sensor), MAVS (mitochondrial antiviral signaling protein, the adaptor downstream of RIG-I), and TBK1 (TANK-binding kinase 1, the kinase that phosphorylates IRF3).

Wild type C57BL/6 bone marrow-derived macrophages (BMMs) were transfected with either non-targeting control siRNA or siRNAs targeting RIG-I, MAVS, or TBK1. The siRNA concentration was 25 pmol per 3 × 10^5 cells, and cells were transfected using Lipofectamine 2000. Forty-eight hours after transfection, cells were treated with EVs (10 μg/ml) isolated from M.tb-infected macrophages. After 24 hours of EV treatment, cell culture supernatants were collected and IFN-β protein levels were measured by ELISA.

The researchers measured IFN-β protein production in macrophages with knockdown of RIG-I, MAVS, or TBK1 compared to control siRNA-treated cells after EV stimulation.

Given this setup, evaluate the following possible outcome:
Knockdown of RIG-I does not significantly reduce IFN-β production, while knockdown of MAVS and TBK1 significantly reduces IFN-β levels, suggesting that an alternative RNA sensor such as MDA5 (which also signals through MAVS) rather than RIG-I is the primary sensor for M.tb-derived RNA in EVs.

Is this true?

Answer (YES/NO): NO